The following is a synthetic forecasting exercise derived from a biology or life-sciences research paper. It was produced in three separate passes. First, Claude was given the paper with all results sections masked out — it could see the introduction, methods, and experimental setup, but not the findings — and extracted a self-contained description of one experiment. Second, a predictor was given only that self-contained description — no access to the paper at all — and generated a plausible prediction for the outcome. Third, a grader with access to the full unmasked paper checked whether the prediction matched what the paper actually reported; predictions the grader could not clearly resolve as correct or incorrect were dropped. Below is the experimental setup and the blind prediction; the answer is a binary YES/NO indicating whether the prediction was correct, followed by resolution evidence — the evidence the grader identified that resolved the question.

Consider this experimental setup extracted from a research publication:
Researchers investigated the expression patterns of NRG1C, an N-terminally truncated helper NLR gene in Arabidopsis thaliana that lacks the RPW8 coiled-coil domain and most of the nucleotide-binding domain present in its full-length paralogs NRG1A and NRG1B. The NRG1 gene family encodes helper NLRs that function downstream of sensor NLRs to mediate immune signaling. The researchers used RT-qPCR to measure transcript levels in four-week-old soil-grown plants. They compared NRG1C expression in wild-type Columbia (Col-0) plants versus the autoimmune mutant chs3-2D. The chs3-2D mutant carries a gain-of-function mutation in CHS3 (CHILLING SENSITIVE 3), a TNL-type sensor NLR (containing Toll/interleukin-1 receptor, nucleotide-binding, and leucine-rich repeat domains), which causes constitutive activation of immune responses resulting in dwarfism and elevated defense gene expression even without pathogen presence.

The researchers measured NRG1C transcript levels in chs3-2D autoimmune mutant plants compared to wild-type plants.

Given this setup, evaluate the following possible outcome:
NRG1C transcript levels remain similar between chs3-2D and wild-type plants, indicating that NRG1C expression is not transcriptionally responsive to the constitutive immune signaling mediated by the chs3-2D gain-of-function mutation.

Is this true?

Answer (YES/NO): NO